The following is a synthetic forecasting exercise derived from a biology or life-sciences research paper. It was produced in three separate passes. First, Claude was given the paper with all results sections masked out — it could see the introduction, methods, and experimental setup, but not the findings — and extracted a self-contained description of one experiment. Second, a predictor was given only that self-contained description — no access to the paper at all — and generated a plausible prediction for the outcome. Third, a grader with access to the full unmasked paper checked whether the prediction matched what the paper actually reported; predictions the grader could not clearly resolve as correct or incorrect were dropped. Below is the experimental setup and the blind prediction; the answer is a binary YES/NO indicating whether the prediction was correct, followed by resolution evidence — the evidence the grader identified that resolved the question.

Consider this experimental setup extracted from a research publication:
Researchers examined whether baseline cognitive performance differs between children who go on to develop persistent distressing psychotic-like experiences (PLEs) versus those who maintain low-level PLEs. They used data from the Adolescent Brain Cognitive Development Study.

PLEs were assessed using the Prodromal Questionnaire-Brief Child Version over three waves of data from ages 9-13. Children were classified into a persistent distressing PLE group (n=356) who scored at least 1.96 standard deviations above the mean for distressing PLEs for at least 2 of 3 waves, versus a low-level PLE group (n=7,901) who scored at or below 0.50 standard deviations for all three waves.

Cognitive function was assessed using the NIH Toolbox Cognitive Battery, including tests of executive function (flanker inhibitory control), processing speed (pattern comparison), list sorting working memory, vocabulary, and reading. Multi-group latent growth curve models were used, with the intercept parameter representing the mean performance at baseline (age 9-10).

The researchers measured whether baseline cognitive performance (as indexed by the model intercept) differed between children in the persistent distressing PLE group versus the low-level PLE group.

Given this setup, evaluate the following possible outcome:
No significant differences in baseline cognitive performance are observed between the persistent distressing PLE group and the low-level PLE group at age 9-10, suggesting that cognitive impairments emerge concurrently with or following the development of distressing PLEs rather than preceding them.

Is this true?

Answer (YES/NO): NO